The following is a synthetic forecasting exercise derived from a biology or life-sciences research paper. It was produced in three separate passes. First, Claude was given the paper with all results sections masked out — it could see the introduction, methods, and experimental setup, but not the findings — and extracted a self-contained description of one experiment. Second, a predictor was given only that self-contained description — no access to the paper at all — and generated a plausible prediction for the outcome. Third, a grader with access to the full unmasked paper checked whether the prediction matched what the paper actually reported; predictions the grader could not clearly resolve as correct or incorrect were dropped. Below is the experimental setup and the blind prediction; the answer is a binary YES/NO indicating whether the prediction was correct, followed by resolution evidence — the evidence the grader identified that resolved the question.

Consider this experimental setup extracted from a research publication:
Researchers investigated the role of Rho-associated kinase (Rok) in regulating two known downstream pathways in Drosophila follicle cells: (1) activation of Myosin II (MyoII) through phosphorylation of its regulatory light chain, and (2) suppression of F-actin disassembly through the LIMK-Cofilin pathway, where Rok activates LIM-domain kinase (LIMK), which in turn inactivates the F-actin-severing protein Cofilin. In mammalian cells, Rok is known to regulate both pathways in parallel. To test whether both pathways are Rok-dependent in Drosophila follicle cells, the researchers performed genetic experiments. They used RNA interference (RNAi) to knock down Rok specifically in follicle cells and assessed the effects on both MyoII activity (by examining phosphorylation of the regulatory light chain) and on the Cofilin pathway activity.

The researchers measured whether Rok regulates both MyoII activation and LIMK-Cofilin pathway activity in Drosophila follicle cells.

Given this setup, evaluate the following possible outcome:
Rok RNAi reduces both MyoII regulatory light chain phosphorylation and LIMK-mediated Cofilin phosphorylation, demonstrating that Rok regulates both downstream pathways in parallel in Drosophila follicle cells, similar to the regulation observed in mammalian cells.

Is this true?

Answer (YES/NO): NO